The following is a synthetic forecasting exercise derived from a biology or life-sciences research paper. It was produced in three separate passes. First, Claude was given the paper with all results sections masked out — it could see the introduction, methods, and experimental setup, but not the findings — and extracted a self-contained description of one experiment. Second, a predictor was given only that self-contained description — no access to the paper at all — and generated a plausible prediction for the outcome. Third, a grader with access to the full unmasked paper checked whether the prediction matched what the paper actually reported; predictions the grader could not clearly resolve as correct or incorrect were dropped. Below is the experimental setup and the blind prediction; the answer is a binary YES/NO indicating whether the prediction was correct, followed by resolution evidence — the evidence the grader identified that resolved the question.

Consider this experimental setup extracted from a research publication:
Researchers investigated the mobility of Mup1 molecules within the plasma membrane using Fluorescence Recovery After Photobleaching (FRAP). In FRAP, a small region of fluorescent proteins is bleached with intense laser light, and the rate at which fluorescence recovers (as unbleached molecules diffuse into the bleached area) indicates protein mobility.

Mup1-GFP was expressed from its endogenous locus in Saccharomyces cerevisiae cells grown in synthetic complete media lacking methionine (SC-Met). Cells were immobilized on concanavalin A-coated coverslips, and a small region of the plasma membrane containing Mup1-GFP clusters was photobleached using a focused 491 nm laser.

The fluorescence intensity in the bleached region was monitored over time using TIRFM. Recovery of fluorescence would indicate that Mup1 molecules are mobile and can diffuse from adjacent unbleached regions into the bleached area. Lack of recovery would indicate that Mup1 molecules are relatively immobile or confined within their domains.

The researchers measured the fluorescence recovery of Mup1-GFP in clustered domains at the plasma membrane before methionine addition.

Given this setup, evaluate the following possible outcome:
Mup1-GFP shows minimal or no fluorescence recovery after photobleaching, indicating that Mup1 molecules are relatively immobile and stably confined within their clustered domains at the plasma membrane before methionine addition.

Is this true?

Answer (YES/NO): NO